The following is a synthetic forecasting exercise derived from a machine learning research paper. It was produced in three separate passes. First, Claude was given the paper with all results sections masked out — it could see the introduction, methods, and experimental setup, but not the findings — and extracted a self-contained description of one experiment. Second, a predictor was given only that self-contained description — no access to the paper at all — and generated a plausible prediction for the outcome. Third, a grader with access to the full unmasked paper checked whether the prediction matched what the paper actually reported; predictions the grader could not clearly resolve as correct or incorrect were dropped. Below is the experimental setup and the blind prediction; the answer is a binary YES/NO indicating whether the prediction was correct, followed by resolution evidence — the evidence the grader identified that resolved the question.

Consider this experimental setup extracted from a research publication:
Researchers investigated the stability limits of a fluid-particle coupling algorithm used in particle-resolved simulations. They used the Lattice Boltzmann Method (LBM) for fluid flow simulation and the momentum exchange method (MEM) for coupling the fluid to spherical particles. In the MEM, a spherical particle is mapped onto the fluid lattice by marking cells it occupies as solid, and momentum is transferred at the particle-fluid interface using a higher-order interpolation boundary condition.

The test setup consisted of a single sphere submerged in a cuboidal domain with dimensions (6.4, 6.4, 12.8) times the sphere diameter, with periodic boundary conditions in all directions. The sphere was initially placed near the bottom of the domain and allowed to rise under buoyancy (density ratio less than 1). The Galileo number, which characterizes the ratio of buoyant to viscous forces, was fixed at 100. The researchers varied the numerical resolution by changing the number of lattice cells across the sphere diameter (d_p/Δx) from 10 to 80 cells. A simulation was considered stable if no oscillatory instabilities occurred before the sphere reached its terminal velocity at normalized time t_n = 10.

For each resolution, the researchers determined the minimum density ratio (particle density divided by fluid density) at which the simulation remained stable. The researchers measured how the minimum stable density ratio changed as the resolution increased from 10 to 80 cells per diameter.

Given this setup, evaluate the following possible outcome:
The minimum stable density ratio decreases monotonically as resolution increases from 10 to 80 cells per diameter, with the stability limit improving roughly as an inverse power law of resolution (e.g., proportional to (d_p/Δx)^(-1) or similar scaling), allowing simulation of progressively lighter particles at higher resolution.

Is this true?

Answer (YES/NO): YES